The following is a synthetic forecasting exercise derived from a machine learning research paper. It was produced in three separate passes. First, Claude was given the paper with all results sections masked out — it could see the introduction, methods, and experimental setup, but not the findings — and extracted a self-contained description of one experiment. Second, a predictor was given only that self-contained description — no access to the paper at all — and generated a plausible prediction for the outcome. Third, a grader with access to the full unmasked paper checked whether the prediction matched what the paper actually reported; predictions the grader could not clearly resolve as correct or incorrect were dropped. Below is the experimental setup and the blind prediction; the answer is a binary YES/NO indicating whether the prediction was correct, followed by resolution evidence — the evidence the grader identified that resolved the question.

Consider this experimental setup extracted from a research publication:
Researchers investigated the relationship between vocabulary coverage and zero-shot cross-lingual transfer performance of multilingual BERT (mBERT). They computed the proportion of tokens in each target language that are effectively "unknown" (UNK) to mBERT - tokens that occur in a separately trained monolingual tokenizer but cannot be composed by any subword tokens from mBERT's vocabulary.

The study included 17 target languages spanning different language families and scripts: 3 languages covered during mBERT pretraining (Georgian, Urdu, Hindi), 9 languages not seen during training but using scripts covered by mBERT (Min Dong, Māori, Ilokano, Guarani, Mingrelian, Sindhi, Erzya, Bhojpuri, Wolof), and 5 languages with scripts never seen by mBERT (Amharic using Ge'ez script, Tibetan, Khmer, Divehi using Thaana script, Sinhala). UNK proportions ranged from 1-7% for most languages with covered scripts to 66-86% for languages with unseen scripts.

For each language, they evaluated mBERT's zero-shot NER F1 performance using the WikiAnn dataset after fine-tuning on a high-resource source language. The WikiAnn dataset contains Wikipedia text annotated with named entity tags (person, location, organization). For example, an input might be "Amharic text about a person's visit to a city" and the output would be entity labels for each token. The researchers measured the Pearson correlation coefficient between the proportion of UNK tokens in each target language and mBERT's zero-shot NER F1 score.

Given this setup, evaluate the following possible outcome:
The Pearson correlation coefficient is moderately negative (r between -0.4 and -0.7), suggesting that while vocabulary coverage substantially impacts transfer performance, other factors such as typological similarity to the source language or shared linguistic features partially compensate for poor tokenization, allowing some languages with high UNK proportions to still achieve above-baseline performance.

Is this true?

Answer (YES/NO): NO